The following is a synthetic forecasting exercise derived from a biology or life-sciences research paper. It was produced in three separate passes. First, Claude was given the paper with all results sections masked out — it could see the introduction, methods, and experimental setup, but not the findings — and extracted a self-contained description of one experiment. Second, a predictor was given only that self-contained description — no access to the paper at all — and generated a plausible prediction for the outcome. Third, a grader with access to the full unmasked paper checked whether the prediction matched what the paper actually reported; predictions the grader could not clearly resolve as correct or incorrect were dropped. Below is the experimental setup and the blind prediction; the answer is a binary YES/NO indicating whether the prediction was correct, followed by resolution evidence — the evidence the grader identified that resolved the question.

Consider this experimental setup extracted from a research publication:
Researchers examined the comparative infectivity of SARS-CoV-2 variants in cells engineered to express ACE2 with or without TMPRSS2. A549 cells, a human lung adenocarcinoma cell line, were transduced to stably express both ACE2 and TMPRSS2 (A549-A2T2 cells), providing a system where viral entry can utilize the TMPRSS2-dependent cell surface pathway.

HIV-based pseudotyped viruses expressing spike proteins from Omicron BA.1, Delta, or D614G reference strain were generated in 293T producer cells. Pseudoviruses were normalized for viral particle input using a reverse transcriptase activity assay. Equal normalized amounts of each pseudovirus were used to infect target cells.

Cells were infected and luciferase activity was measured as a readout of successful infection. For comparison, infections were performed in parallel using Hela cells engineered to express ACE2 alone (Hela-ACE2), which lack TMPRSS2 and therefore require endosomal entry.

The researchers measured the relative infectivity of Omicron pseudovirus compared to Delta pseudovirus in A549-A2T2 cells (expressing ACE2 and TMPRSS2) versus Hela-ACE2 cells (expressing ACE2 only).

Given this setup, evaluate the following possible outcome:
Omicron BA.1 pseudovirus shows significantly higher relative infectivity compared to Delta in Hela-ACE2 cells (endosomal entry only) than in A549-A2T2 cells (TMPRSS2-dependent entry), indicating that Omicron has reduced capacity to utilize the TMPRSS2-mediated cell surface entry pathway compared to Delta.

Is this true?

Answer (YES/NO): YES